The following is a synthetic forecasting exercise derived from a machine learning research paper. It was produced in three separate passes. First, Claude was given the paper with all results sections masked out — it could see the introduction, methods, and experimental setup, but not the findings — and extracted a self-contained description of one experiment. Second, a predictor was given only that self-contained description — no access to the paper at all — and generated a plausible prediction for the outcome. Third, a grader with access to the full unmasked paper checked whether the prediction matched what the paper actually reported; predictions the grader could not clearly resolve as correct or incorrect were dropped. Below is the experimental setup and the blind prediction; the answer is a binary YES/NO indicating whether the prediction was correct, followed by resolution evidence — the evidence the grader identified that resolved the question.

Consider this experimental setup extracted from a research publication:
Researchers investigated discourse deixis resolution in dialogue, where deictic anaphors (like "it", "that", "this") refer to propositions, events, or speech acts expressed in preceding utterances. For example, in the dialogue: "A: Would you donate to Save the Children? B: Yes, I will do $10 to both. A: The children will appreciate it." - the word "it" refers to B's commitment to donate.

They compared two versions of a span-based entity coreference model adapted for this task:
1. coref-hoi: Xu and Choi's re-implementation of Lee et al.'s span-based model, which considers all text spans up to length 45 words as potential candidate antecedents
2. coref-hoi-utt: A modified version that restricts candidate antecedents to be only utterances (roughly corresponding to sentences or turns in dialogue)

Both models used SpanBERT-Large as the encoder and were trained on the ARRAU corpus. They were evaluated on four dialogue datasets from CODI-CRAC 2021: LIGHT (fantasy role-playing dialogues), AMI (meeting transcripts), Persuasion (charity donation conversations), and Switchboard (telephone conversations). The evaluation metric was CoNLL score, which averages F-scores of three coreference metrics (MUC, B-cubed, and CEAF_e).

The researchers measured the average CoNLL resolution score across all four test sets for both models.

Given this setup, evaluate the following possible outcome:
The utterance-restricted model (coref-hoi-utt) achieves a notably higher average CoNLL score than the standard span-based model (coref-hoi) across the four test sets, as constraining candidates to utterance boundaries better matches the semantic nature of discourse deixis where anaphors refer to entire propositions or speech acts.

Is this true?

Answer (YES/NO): NO